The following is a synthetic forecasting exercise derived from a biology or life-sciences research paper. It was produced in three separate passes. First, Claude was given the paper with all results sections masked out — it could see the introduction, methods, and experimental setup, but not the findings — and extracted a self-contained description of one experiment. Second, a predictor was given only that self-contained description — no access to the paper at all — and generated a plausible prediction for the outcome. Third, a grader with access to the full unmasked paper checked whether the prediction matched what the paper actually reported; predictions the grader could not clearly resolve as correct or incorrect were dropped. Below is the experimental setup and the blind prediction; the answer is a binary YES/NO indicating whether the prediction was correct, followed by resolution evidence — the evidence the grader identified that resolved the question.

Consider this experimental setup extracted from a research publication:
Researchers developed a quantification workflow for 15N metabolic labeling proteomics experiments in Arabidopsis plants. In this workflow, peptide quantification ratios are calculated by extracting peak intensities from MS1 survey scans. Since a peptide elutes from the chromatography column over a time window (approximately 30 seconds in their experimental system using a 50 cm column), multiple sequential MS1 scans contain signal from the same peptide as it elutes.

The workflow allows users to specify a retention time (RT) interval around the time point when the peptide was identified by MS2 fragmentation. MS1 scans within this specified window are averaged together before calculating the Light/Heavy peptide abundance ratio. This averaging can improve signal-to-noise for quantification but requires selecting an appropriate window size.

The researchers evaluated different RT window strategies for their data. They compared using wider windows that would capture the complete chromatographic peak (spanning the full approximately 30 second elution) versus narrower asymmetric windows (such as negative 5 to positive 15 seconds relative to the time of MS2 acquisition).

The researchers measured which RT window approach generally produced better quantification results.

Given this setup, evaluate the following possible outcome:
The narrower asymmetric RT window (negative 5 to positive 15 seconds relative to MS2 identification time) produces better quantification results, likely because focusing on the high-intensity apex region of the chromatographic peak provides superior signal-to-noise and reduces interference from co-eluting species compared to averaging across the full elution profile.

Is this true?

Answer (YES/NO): YES